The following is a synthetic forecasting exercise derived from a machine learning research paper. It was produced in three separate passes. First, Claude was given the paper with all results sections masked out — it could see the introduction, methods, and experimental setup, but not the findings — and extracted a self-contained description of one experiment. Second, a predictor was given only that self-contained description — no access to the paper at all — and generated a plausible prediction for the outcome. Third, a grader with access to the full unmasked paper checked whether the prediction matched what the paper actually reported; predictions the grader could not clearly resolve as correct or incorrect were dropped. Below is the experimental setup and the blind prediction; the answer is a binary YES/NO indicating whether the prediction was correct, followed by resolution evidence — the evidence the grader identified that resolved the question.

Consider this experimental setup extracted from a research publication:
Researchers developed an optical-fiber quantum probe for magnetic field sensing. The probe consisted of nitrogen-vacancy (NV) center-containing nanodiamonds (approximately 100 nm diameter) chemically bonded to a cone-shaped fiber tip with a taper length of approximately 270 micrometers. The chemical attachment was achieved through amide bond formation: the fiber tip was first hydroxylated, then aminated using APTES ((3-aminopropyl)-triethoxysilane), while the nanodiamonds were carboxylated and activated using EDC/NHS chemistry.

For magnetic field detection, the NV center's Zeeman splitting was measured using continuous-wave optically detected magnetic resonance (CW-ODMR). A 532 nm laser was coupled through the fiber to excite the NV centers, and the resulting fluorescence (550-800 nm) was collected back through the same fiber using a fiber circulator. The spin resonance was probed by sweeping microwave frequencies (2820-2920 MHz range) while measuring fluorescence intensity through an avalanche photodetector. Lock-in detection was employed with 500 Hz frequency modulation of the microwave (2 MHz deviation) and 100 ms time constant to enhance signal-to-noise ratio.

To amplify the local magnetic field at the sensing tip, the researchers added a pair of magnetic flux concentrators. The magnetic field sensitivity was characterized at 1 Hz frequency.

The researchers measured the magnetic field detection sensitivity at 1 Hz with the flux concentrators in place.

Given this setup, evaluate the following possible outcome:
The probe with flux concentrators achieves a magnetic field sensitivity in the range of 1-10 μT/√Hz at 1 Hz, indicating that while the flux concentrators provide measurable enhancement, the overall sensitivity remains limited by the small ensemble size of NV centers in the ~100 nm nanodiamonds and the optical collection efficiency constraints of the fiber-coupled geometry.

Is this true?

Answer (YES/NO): NO